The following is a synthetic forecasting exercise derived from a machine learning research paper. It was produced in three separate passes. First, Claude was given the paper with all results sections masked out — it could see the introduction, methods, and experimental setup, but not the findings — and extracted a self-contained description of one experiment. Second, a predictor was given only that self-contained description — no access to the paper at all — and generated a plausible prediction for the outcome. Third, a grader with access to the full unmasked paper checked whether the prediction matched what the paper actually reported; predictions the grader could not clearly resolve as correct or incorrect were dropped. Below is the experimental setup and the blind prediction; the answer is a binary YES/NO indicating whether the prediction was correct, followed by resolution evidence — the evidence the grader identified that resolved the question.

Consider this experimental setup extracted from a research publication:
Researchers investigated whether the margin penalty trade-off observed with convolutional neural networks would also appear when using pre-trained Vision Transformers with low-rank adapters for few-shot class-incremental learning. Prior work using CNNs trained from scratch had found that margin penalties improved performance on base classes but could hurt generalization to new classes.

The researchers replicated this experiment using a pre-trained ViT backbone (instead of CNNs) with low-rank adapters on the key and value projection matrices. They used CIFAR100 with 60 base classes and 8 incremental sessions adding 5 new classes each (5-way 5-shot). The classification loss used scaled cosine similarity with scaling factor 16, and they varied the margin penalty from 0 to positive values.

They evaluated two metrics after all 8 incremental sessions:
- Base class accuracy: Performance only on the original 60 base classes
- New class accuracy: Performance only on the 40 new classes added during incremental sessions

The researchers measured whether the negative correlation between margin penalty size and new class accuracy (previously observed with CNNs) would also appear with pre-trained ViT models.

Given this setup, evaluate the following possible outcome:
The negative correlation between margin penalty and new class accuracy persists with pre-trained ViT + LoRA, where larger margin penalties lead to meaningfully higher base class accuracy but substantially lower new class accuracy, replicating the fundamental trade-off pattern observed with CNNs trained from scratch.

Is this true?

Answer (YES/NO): YES